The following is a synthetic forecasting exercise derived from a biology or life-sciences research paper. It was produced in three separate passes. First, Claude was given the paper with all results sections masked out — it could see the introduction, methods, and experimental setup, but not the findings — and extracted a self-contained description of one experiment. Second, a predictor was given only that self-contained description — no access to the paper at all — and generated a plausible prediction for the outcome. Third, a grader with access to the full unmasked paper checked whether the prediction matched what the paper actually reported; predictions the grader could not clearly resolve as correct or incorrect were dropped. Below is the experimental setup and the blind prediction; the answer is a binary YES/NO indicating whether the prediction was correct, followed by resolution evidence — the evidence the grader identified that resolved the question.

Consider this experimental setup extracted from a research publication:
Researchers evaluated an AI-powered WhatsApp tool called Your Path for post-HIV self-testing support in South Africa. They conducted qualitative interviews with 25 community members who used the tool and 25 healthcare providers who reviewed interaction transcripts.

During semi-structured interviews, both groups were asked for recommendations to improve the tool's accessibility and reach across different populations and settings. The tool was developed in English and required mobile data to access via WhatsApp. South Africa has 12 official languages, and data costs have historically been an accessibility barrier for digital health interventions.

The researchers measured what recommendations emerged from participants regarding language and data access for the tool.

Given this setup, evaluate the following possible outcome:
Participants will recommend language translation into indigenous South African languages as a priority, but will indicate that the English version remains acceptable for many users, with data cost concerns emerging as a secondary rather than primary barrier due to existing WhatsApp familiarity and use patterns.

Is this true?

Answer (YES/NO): NO